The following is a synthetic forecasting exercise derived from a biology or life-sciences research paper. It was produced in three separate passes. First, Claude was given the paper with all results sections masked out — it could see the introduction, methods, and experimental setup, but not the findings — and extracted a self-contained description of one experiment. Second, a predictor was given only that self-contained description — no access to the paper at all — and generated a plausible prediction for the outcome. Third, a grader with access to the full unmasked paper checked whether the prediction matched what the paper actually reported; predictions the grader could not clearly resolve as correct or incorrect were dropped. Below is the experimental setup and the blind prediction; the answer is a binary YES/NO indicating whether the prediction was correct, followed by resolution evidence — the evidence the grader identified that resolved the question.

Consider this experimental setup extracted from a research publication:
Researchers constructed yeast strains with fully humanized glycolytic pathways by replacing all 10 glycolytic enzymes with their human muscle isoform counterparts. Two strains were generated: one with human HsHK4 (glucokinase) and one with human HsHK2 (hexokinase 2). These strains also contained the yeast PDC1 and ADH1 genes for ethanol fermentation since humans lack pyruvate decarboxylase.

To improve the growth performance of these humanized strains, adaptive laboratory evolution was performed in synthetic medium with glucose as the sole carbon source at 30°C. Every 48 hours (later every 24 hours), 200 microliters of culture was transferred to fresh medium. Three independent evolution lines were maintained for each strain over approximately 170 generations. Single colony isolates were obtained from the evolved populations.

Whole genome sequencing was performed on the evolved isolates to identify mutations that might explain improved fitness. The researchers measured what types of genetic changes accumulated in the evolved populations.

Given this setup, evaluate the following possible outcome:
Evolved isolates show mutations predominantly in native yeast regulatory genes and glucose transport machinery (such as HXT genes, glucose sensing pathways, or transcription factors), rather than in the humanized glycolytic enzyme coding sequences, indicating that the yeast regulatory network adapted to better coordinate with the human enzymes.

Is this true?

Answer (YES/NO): NO